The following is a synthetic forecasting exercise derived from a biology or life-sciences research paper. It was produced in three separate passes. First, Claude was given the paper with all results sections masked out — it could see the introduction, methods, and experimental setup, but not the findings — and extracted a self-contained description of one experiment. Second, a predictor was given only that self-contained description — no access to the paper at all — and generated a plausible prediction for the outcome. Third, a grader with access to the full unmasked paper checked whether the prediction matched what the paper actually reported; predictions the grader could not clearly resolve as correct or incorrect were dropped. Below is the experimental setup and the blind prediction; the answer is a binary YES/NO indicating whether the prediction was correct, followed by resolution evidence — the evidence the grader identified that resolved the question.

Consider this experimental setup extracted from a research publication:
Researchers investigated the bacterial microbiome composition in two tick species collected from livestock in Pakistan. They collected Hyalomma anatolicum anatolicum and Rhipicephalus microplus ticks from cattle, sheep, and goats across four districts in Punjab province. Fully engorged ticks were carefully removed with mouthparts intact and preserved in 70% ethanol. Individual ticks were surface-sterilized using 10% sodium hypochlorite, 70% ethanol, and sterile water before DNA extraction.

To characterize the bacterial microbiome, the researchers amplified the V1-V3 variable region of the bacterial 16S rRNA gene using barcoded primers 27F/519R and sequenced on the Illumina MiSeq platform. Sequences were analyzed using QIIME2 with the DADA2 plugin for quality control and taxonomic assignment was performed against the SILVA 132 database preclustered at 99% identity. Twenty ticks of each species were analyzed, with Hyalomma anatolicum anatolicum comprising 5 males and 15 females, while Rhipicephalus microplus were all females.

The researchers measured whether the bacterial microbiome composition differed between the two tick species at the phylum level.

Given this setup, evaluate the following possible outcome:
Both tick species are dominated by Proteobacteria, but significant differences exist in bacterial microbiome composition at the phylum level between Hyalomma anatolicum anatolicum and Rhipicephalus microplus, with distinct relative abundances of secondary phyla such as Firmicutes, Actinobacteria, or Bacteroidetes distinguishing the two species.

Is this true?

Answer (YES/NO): NO